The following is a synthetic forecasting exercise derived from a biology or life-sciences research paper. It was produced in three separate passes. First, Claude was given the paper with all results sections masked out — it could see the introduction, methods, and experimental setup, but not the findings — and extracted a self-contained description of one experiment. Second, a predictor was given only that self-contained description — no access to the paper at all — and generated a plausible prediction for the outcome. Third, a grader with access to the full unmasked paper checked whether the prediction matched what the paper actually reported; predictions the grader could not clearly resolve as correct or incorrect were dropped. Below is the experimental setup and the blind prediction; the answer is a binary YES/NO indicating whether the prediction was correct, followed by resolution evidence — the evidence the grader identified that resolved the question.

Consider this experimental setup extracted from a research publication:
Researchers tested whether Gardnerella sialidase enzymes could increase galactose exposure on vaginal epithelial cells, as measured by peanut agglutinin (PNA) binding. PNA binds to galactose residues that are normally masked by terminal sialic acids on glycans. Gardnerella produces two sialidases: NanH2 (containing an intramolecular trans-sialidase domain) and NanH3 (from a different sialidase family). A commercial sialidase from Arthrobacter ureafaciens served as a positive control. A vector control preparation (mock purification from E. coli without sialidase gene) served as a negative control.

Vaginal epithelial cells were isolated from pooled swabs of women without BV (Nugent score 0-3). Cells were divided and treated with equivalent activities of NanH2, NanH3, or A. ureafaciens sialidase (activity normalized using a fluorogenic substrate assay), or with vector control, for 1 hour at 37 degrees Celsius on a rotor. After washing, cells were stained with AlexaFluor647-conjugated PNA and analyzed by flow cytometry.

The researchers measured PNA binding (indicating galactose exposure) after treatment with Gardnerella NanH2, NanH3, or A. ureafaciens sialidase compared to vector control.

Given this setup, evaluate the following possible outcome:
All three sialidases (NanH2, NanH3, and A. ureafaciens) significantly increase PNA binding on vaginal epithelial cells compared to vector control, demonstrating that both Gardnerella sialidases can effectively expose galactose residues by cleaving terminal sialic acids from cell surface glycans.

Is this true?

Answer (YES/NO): YES